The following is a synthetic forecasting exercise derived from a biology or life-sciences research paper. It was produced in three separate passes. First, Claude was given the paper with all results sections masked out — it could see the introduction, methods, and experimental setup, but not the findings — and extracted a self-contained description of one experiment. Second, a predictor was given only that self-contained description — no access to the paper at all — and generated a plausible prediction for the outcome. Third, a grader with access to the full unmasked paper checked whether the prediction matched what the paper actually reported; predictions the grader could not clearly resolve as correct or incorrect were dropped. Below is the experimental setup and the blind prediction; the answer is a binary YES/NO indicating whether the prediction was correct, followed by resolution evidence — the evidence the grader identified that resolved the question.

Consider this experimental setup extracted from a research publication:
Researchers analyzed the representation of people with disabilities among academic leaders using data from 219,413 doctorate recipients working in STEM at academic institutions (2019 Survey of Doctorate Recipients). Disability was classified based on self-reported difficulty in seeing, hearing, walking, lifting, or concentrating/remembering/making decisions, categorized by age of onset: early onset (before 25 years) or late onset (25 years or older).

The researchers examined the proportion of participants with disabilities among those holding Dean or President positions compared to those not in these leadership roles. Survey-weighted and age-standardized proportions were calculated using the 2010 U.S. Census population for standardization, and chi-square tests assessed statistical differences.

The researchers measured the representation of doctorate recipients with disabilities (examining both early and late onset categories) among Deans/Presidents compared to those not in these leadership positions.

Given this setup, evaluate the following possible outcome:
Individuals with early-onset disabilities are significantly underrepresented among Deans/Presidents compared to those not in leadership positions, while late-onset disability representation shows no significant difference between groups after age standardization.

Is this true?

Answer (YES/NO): NO